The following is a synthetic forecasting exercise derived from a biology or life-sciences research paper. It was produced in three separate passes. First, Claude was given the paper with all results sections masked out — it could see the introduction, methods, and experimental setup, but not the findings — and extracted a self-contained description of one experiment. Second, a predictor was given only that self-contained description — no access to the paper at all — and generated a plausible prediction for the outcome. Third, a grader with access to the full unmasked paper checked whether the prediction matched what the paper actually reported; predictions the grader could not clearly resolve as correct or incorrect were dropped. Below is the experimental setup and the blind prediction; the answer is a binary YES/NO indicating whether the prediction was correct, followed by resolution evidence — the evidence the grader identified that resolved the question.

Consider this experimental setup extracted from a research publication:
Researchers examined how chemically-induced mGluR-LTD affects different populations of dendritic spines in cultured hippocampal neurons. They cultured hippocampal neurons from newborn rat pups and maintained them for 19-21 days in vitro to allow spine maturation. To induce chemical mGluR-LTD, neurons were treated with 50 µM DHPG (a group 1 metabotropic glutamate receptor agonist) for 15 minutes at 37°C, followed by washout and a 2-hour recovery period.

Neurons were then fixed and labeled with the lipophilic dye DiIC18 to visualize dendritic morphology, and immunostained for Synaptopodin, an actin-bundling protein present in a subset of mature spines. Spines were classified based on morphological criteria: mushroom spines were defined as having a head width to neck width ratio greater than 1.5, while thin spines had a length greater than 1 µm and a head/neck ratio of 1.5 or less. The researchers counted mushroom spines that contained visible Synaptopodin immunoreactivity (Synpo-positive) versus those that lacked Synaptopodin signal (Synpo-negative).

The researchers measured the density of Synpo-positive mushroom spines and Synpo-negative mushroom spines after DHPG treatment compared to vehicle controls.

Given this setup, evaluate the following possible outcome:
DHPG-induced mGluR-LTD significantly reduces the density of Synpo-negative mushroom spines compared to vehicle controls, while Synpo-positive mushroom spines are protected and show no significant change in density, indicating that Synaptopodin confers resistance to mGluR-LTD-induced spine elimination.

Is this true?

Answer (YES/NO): YES